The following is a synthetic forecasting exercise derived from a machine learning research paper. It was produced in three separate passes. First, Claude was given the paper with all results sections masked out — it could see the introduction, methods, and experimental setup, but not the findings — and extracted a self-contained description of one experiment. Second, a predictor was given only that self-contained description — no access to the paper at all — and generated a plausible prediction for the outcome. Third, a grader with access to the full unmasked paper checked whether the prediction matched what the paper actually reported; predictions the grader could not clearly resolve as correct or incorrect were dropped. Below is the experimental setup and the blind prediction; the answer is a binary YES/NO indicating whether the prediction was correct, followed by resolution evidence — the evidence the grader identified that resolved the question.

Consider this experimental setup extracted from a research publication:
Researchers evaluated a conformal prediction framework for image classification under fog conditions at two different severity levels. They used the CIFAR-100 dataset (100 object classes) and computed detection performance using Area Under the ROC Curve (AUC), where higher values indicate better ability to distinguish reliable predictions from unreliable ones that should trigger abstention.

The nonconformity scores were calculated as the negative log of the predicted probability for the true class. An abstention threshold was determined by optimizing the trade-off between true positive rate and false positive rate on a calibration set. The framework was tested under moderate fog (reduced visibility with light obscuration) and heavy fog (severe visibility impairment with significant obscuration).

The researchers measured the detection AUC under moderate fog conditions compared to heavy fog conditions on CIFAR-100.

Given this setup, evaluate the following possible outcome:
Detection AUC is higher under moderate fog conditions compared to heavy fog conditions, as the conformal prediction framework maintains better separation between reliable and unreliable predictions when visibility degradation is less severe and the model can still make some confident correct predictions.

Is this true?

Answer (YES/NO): NO